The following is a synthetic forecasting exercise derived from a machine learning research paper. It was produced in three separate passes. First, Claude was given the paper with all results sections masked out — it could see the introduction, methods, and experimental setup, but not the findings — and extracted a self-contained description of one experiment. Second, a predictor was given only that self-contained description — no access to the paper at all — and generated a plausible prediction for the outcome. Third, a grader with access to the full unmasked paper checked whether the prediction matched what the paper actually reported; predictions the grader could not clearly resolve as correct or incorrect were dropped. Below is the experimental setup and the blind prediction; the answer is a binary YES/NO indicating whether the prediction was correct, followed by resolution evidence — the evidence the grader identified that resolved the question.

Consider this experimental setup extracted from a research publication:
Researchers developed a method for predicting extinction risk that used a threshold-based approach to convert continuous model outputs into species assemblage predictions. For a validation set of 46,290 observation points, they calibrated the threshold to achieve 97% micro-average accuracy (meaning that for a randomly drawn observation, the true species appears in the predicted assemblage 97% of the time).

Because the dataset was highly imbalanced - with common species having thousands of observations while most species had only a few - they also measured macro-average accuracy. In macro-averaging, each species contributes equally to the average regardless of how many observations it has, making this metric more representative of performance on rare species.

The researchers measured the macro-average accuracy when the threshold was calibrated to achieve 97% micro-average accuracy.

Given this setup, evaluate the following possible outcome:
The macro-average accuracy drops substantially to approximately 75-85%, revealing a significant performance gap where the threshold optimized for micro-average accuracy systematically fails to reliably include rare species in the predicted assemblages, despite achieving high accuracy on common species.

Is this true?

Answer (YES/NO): YES